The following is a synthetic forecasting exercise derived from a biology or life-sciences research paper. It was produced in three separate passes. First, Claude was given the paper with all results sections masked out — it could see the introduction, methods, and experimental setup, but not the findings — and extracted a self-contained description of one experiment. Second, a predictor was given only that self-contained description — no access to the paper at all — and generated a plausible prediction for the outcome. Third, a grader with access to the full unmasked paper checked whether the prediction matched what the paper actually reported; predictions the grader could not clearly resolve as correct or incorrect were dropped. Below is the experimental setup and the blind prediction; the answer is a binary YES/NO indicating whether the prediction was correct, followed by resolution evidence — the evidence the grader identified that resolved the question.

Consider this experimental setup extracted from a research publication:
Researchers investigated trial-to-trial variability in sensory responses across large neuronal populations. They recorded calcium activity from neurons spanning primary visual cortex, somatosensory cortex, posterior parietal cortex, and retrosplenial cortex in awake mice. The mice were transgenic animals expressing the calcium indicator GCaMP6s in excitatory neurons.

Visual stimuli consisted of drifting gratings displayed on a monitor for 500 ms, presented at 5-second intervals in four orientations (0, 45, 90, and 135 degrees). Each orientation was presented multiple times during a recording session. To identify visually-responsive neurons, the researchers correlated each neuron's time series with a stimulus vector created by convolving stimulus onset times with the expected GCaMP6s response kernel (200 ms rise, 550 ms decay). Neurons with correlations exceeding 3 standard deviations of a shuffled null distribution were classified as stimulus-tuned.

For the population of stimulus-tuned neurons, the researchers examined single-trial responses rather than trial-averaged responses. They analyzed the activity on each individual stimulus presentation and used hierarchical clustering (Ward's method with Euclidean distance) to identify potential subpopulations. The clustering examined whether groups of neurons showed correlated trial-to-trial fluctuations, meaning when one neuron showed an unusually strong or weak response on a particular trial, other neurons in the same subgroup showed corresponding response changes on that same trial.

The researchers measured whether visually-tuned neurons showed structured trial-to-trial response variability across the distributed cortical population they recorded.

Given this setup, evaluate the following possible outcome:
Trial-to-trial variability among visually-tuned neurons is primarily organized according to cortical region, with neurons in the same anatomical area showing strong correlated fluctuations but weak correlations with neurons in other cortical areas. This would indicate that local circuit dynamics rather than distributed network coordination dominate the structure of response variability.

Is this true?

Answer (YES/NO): NO